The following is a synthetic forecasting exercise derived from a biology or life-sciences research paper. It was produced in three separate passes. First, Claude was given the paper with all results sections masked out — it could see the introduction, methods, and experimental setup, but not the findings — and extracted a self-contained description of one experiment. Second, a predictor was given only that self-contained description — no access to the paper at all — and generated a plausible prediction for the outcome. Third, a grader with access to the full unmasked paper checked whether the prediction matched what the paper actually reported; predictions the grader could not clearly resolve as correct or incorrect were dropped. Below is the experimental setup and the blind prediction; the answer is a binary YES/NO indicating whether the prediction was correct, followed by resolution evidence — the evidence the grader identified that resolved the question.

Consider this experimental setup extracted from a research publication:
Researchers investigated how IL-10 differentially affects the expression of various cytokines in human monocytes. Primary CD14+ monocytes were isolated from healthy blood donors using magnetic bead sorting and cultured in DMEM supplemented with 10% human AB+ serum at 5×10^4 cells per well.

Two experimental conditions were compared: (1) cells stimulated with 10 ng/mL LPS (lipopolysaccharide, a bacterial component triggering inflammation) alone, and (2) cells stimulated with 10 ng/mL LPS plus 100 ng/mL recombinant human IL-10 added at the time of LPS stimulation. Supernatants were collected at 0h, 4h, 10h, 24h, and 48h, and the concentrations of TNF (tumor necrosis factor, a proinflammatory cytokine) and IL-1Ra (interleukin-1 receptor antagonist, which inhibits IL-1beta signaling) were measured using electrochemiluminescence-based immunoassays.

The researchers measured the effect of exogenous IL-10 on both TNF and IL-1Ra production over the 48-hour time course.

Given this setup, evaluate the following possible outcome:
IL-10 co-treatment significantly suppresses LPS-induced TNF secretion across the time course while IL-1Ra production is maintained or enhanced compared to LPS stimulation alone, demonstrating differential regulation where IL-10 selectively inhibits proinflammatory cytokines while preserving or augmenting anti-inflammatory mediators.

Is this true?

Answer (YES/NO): YES